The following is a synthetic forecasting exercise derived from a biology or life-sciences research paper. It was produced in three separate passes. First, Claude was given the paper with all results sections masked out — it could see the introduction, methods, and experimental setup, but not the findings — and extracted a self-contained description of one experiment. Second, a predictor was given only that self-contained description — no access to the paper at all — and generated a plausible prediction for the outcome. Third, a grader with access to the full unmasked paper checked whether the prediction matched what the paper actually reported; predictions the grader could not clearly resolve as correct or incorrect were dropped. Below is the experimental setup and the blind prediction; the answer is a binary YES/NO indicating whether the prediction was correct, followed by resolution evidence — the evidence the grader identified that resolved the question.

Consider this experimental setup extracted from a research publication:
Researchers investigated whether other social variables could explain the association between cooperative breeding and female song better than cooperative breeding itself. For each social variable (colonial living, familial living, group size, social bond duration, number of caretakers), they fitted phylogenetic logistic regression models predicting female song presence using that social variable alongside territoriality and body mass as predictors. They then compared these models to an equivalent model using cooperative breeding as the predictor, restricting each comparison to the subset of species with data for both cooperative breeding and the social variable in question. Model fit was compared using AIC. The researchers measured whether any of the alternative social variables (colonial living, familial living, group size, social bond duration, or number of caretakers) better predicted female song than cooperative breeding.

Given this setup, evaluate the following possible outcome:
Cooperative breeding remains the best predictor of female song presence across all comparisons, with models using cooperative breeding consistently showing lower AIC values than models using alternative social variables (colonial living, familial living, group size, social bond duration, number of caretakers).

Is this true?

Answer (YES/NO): NO